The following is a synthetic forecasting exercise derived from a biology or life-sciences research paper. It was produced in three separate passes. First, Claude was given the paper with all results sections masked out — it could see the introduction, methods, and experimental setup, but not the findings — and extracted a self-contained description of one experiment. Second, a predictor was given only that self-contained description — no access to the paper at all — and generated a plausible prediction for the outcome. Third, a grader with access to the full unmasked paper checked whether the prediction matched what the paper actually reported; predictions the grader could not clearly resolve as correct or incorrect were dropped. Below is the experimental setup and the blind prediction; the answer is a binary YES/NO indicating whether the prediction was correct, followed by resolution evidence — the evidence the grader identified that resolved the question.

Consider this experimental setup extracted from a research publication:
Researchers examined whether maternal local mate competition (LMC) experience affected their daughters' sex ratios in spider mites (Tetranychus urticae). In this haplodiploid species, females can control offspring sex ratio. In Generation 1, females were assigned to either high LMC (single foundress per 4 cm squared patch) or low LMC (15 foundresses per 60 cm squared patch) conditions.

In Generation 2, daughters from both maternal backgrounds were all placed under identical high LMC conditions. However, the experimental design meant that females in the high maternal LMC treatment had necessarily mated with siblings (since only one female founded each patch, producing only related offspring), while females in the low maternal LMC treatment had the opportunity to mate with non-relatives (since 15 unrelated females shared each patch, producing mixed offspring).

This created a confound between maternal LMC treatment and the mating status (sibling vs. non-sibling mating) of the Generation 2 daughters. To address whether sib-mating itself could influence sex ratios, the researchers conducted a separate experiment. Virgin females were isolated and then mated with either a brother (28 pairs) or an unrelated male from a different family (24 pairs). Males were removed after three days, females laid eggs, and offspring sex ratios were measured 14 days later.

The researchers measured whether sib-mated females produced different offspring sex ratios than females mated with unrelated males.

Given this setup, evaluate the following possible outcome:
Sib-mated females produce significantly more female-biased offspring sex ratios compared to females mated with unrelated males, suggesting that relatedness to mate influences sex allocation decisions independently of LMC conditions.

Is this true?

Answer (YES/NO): NO